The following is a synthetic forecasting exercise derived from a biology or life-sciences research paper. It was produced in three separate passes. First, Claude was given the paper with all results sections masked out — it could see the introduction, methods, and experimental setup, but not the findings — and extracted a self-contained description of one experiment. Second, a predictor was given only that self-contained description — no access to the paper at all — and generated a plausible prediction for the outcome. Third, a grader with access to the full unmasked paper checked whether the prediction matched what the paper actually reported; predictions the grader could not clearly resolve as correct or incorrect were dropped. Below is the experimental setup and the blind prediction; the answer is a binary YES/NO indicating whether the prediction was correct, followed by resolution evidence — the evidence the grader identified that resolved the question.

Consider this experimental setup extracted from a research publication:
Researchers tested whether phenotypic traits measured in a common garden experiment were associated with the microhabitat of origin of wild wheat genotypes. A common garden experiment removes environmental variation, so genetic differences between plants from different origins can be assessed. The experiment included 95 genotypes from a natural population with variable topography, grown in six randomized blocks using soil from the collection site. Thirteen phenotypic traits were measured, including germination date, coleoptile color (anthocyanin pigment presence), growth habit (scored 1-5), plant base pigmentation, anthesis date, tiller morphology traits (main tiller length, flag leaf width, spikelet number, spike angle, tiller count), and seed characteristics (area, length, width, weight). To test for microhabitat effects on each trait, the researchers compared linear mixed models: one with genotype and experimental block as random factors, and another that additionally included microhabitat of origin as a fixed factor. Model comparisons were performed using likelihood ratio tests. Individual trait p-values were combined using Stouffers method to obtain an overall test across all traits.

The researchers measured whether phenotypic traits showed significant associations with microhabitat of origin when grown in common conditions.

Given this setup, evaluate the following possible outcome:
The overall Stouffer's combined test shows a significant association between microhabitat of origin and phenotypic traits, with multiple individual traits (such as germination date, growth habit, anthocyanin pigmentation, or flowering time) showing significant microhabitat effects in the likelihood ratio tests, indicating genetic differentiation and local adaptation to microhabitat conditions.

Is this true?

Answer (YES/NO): YES